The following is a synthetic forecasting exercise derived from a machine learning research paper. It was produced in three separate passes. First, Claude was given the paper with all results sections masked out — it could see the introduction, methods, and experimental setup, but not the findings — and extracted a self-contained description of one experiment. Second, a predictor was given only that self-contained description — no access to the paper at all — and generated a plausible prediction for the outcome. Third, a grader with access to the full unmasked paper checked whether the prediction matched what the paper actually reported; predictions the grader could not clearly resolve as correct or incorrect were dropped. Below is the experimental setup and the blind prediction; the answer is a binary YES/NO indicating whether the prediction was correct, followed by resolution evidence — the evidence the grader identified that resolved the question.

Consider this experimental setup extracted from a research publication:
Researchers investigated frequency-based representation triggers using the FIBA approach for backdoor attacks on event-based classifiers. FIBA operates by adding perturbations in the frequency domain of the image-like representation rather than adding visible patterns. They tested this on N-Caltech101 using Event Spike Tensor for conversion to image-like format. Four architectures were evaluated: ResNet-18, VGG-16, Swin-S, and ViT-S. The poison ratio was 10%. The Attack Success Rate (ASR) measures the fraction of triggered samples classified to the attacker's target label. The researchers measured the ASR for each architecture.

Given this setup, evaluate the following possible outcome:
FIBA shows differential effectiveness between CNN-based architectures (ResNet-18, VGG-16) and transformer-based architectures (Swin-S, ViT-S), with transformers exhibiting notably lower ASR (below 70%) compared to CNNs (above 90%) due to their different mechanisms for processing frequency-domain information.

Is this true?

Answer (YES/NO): NO